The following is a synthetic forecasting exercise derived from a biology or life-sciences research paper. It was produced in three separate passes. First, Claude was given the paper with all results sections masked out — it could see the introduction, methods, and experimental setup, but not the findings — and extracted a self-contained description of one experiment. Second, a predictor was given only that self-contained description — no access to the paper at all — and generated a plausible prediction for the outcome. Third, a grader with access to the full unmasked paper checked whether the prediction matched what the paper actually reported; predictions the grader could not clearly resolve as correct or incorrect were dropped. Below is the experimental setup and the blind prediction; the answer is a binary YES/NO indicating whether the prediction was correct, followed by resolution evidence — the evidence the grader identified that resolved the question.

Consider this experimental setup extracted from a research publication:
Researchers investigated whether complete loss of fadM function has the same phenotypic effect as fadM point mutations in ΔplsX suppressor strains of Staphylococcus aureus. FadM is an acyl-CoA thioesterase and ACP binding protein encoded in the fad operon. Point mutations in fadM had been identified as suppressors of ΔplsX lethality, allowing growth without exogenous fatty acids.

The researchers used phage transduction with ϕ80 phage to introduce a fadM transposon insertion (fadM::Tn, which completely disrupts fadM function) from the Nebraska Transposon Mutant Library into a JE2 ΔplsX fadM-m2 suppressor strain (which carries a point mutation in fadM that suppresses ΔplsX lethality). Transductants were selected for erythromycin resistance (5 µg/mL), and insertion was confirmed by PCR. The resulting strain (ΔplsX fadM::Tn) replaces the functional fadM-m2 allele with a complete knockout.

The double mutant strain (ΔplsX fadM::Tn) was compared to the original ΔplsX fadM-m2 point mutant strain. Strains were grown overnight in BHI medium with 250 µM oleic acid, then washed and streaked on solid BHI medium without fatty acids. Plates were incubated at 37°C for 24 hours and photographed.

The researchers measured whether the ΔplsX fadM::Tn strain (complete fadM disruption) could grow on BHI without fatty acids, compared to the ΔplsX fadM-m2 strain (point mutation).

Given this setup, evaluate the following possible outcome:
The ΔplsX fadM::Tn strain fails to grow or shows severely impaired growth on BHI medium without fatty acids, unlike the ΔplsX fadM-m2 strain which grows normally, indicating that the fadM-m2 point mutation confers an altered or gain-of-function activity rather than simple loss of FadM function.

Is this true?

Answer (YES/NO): YES